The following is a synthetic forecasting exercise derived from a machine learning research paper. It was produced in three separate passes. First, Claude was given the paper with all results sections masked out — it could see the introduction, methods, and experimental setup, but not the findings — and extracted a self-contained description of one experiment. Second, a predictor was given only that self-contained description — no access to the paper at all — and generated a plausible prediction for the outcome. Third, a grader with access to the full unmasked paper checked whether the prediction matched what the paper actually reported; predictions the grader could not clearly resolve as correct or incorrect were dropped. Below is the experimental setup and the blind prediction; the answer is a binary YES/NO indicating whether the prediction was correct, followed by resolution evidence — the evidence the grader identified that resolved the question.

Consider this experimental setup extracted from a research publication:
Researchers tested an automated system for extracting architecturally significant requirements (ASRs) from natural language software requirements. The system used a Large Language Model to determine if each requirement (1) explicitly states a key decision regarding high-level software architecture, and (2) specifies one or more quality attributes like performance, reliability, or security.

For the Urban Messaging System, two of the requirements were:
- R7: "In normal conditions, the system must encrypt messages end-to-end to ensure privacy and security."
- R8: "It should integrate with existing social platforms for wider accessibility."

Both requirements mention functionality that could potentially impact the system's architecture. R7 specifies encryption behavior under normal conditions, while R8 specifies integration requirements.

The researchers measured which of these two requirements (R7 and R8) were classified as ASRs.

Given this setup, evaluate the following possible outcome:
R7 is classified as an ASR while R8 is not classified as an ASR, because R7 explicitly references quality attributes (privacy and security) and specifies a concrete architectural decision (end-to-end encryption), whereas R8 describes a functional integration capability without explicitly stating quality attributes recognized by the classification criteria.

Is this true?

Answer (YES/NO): YES